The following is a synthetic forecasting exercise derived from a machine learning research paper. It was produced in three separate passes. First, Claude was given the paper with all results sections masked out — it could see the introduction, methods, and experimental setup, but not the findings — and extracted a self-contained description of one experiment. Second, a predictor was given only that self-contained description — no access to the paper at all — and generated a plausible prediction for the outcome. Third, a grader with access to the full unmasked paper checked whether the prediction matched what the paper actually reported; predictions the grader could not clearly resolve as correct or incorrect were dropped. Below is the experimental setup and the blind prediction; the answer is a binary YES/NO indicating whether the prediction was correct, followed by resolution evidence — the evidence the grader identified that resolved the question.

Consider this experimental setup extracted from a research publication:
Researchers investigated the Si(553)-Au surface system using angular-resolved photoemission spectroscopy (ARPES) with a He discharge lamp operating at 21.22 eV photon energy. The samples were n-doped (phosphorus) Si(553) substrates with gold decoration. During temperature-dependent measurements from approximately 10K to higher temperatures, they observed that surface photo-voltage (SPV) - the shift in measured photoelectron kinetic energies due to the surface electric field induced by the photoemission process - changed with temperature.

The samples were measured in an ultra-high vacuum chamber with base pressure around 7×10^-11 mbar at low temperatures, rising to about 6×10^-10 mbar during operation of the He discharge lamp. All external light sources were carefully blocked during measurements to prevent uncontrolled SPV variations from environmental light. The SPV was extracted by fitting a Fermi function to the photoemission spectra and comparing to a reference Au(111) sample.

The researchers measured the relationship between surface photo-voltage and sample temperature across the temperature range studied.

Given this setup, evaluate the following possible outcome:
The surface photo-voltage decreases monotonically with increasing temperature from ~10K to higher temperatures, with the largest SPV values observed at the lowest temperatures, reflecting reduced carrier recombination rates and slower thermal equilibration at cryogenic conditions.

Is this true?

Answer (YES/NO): NO